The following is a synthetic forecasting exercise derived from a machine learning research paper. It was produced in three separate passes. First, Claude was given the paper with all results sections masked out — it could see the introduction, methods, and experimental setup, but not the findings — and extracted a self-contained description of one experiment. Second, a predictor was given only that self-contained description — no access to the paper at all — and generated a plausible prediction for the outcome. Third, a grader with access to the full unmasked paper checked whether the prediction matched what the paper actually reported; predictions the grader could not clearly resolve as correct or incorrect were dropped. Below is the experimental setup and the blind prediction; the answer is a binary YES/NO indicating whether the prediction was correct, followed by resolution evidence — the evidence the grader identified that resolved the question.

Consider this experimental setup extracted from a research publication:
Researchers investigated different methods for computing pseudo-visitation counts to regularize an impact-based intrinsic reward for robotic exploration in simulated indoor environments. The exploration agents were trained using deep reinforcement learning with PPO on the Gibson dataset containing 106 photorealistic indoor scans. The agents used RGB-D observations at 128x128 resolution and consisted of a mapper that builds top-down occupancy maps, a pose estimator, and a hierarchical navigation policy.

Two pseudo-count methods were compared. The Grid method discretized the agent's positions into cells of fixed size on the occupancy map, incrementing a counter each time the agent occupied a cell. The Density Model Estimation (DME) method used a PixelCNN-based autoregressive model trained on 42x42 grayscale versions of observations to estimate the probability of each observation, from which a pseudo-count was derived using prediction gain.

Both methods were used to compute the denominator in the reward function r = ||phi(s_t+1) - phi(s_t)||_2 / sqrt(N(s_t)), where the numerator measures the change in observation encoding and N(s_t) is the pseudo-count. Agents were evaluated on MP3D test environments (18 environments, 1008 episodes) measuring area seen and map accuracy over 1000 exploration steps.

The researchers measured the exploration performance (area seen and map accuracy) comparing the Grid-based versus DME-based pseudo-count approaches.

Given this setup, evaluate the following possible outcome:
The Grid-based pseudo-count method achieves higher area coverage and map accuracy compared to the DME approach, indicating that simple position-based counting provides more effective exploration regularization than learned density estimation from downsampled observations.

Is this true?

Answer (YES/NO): NO